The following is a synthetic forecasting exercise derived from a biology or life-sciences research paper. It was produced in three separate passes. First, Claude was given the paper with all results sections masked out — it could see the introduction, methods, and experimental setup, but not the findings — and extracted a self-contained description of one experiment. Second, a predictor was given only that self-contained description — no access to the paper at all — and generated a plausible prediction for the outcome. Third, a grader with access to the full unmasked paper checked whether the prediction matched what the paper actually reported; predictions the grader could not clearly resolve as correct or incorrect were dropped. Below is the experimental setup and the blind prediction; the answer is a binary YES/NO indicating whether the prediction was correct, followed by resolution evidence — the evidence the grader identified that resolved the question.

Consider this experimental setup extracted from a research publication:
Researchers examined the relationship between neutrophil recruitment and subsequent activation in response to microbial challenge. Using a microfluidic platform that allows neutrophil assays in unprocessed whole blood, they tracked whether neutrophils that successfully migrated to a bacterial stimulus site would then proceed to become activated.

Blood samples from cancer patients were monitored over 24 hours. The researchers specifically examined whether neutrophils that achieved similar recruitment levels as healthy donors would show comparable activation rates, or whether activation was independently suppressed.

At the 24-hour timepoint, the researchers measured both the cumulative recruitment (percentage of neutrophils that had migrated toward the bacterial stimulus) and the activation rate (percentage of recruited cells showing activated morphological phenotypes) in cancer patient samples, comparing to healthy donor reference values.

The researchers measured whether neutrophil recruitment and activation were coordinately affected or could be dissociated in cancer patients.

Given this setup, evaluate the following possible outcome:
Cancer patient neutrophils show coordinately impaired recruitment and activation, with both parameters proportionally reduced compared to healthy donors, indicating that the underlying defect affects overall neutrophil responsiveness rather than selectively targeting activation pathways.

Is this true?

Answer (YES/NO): NO